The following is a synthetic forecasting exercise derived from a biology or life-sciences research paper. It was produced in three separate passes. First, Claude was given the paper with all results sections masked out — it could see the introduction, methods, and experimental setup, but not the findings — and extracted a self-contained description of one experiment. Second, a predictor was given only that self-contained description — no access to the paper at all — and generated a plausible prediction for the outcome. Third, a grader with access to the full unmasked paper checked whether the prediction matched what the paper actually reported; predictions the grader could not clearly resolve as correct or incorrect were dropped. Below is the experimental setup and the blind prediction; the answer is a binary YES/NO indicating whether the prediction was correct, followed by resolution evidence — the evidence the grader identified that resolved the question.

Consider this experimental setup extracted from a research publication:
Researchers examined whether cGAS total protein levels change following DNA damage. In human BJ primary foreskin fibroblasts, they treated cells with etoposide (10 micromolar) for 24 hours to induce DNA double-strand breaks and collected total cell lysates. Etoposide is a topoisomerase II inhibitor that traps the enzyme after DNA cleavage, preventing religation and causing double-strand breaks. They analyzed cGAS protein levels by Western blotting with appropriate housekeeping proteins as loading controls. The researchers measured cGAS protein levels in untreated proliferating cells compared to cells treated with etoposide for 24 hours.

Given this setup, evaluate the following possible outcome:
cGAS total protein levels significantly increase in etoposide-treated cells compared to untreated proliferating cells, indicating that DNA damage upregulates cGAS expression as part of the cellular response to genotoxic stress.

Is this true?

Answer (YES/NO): NO